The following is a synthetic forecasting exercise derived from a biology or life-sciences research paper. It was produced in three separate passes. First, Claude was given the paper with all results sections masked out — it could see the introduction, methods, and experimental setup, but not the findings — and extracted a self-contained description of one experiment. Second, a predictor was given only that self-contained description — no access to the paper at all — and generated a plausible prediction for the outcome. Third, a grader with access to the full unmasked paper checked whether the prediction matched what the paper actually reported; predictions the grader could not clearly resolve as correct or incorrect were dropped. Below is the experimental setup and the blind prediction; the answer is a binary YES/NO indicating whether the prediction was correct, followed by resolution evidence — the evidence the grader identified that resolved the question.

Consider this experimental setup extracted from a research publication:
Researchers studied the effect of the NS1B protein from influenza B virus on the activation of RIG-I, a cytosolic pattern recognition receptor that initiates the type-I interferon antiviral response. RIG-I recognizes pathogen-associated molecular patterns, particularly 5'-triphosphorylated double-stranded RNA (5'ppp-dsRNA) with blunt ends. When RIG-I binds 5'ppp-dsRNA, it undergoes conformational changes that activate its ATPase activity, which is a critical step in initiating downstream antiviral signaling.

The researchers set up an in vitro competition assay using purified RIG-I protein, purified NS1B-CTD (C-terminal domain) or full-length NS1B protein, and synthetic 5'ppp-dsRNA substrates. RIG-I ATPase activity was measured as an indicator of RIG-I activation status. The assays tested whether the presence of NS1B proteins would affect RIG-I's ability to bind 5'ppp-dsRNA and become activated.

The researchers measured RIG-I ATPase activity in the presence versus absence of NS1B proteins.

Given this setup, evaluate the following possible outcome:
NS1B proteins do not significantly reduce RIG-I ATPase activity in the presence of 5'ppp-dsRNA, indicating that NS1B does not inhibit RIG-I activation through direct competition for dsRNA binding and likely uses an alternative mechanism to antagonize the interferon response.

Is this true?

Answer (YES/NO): NO